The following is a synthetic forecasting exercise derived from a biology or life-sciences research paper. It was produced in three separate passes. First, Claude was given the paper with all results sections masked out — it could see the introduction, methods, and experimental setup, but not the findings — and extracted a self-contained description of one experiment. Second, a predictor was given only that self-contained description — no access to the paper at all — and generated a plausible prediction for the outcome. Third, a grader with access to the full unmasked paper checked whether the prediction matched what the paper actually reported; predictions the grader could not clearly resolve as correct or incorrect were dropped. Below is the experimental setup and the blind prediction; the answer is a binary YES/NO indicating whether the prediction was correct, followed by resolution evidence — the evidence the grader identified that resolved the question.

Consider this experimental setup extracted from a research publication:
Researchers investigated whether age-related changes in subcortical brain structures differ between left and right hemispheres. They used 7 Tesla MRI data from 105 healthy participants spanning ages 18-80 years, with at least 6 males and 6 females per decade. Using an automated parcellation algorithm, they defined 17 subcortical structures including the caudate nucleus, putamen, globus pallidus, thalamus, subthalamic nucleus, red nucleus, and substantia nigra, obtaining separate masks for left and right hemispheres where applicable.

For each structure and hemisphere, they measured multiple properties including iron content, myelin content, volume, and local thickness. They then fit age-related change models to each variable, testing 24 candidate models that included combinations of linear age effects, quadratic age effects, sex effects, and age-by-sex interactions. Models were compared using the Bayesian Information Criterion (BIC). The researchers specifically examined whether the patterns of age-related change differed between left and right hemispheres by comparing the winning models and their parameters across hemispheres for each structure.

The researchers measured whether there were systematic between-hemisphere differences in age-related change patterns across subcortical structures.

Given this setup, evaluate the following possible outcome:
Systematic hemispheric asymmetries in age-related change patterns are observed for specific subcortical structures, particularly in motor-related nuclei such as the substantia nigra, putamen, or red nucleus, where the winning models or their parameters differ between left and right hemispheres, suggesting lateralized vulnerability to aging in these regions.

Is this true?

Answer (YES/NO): NO